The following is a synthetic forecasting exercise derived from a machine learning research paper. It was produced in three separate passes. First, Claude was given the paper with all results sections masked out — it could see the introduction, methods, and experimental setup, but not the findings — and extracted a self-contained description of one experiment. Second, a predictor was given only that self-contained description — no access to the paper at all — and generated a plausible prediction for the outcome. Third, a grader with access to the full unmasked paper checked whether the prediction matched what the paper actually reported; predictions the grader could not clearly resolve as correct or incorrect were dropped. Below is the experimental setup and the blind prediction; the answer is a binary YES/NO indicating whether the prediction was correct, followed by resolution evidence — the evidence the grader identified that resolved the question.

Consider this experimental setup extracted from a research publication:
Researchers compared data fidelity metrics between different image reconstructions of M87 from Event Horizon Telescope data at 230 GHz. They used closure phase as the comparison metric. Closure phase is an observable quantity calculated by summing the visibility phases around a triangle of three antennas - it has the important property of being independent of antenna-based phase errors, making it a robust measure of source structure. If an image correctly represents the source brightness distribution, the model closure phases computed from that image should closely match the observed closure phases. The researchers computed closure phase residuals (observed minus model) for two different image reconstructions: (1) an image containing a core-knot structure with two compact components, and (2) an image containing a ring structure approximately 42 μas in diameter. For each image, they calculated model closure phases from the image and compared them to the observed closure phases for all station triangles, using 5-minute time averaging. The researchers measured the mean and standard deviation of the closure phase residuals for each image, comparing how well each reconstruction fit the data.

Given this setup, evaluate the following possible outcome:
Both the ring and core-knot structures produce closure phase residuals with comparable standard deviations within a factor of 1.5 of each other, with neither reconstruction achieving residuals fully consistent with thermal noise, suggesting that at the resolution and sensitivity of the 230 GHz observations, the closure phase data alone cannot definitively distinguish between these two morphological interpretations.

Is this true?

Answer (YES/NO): YES